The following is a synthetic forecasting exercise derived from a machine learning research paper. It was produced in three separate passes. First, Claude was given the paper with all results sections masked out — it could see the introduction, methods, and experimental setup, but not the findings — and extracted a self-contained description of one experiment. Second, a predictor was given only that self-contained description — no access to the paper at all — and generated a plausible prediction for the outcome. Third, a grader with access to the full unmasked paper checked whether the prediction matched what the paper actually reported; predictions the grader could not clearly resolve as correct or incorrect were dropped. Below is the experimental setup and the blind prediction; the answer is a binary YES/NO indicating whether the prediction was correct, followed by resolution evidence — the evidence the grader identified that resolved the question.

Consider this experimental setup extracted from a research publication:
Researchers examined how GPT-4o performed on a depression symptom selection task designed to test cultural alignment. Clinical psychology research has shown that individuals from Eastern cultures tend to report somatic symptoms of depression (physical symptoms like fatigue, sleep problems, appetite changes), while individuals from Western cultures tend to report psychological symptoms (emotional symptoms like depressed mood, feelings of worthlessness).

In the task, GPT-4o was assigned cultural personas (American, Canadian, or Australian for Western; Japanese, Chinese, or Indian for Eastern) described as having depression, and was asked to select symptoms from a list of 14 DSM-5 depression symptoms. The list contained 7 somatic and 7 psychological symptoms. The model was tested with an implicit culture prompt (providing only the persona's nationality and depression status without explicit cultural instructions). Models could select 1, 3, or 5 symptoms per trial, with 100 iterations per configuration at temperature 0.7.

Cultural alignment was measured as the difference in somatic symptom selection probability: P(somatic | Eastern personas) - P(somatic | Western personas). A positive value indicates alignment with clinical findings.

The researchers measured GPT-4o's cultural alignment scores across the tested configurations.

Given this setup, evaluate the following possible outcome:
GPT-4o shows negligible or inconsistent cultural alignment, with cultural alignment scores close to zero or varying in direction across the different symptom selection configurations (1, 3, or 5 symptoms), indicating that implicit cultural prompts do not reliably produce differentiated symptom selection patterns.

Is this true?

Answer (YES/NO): YES